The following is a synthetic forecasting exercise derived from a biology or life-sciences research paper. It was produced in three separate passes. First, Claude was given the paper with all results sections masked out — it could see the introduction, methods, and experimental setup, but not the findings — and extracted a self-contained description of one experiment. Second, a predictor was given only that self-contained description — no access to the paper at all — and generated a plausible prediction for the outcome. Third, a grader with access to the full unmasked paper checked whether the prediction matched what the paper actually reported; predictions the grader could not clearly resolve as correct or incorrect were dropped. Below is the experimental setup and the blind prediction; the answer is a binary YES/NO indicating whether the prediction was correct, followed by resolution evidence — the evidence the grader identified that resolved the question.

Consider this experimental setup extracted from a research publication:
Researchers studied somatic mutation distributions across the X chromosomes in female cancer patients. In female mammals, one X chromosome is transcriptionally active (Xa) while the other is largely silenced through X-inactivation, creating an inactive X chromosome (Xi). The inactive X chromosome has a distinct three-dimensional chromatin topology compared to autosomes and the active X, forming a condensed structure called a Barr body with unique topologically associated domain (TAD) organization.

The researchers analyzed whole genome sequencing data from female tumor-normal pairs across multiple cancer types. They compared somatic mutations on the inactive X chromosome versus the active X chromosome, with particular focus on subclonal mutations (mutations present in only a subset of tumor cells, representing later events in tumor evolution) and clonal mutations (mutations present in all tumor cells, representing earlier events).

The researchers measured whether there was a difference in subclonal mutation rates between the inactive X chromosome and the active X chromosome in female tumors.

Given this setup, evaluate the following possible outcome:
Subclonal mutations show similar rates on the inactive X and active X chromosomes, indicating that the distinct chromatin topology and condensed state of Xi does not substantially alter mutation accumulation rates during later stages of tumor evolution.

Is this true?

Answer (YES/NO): NO